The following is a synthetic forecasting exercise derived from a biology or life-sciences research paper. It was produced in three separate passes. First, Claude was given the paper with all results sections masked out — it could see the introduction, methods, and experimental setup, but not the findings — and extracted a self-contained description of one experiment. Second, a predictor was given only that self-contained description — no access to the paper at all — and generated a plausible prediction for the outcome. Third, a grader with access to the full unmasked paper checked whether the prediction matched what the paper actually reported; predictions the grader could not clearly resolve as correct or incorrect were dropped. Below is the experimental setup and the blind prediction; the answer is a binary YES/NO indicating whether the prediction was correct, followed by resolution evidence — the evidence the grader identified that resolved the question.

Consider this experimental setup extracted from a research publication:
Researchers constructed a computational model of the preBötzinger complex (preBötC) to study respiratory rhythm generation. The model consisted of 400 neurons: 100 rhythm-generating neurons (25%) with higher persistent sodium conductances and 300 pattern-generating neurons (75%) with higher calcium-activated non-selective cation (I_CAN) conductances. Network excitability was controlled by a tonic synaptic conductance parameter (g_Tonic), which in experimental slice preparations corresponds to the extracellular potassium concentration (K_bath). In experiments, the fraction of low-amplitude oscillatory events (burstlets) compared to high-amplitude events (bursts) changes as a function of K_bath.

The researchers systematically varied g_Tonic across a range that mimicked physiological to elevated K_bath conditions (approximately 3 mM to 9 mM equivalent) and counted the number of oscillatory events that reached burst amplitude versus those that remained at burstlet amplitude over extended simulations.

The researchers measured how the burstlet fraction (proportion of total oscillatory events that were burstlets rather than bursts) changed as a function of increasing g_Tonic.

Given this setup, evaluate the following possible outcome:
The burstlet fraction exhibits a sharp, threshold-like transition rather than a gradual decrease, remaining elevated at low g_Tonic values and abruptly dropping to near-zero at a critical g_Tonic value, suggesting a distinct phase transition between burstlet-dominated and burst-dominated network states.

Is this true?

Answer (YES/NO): NO